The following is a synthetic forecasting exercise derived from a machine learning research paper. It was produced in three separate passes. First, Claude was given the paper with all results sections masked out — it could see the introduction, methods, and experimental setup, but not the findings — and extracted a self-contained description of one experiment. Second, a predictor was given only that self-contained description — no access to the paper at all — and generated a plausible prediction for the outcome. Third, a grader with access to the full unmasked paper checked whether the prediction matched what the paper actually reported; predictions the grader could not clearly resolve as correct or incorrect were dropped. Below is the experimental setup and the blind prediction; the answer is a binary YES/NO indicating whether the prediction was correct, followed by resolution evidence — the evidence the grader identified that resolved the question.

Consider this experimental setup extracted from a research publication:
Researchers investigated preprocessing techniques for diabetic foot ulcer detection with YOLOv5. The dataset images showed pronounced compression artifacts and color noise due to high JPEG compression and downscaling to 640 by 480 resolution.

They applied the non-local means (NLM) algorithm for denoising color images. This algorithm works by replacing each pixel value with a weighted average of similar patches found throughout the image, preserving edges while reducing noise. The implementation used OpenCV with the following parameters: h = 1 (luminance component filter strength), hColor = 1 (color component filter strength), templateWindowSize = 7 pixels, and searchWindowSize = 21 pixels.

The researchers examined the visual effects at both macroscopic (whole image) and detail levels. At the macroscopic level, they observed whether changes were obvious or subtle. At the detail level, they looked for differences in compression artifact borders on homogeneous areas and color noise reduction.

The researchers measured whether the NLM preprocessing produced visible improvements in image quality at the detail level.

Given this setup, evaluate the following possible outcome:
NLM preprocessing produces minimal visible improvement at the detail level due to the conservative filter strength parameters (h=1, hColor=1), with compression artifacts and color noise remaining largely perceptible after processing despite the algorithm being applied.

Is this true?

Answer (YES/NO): NO